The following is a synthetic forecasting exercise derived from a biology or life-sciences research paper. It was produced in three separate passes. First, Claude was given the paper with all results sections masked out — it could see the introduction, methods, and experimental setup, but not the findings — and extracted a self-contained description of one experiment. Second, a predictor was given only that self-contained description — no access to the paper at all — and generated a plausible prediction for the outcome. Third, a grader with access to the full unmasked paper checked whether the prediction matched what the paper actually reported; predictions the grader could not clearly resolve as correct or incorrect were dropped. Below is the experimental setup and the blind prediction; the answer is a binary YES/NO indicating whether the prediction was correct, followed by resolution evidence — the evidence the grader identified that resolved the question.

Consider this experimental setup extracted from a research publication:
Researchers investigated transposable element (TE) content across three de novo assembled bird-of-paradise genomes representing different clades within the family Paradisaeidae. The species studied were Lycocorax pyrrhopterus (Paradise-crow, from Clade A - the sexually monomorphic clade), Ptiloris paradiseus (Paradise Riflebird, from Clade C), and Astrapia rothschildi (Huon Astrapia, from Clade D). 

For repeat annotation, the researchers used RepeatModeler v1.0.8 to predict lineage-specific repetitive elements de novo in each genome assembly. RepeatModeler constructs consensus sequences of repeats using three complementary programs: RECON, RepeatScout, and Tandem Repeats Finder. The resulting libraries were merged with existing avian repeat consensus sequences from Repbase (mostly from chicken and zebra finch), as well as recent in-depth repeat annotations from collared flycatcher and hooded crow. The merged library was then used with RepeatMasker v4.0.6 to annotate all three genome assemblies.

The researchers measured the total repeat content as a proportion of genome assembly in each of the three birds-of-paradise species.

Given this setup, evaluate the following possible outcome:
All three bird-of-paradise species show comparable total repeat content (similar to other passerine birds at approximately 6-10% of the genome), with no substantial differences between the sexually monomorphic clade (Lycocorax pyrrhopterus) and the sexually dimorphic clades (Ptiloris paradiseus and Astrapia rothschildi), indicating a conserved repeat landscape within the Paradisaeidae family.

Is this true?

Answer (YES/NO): NO